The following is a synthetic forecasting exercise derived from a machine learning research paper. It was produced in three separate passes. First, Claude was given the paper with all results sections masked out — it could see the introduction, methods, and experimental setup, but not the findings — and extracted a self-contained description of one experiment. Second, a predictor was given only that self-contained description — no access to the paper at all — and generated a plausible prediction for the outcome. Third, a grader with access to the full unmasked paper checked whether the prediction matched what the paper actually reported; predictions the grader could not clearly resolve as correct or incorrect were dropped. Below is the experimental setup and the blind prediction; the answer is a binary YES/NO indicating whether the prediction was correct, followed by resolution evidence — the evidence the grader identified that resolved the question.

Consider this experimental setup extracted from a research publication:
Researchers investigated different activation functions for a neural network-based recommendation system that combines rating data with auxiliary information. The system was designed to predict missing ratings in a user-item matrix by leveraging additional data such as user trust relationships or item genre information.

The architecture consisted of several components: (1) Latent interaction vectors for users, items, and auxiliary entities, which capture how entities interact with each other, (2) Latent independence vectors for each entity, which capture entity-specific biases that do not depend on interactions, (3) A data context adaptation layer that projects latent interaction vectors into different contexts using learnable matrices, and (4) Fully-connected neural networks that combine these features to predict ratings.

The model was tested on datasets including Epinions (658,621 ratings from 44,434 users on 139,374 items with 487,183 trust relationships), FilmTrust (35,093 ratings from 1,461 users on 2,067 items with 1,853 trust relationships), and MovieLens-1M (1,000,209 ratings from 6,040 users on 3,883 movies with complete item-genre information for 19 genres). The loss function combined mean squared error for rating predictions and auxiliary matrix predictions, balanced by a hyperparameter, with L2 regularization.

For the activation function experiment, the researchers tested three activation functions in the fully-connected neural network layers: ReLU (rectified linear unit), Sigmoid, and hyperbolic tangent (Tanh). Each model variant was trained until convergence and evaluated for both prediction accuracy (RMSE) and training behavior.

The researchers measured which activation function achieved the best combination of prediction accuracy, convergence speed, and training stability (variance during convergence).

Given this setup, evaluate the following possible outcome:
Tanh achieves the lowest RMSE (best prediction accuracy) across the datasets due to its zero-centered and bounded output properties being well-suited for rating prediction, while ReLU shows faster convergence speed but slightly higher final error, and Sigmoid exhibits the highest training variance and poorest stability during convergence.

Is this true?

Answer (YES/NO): NO